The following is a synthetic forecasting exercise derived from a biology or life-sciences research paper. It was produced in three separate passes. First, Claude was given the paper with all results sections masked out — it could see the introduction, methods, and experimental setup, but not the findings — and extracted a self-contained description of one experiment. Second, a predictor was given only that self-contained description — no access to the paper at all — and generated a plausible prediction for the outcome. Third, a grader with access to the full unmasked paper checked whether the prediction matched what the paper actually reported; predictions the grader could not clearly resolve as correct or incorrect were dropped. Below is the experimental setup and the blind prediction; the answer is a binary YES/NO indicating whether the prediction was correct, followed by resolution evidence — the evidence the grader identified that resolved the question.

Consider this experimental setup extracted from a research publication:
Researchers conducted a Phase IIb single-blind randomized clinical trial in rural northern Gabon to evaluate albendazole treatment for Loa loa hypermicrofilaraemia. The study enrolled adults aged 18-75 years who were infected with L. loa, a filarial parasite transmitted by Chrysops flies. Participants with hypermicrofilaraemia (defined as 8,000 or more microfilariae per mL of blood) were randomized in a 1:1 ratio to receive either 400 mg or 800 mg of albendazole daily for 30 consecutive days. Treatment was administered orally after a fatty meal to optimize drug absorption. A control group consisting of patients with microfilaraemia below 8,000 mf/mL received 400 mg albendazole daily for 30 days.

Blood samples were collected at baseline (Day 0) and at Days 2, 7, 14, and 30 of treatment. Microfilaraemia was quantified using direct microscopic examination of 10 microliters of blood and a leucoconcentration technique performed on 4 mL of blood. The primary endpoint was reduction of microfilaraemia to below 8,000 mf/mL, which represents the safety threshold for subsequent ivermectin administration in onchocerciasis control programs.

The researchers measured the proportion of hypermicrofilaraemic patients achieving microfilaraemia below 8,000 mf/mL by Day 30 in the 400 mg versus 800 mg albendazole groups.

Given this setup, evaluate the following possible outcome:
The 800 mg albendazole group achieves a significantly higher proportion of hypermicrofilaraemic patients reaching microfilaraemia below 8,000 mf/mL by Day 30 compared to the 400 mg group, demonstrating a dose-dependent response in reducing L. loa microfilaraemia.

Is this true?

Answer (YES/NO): NO